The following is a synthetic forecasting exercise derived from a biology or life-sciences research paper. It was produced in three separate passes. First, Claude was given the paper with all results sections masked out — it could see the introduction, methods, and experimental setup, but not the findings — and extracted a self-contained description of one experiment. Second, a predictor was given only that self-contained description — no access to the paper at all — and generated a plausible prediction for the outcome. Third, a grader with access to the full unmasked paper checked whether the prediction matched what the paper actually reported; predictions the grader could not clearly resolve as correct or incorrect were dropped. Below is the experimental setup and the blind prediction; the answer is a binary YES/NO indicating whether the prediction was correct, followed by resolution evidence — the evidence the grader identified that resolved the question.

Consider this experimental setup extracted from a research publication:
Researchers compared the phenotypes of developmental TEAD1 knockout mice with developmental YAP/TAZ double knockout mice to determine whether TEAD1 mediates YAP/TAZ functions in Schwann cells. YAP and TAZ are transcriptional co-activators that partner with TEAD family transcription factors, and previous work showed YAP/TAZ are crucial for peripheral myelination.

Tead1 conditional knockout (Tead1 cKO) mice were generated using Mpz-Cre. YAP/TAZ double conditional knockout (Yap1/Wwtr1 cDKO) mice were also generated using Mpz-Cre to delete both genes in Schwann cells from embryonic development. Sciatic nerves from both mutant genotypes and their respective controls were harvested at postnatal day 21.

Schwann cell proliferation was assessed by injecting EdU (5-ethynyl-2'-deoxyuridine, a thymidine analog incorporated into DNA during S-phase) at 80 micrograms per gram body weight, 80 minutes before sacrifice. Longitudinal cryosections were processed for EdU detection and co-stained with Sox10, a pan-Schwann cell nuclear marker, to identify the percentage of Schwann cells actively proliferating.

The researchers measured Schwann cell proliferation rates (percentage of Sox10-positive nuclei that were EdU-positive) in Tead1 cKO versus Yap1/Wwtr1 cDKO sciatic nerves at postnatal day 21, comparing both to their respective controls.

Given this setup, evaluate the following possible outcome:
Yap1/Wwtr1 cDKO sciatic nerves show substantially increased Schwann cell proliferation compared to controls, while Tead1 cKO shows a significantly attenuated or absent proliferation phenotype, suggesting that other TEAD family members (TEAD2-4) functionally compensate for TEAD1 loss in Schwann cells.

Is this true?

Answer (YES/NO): NO